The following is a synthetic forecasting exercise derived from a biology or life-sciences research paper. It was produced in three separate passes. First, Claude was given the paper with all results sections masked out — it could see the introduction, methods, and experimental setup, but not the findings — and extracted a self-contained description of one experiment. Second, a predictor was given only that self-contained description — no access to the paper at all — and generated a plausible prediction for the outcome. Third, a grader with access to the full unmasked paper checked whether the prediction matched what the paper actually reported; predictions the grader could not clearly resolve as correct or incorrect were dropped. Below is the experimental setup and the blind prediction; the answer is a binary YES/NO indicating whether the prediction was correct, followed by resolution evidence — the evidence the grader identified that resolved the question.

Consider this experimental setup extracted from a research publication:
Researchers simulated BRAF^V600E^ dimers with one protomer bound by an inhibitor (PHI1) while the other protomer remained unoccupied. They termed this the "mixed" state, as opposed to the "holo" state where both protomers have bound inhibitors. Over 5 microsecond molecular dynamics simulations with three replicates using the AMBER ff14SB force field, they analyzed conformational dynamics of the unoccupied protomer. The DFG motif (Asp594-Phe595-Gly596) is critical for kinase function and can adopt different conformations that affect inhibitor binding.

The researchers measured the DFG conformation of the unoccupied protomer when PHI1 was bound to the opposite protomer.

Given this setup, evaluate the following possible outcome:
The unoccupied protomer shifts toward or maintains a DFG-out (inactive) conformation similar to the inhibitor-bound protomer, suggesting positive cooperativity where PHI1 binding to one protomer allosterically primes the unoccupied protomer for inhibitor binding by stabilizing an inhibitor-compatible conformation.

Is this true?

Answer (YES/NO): YES